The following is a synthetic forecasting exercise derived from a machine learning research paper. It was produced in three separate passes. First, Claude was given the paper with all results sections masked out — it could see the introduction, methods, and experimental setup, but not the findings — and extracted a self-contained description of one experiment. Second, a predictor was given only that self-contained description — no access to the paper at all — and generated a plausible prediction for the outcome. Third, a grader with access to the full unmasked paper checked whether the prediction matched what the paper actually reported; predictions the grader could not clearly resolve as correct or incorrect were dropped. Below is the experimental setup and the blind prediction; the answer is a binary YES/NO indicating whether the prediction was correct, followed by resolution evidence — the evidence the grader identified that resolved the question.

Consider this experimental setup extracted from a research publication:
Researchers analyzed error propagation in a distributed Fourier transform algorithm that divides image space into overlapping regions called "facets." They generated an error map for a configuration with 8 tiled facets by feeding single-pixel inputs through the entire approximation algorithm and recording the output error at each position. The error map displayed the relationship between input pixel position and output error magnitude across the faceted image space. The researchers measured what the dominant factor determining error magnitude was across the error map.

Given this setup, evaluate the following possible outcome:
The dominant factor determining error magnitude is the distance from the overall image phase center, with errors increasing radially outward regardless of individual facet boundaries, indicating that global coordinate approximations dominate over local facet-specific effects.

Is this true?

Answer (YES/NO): NO